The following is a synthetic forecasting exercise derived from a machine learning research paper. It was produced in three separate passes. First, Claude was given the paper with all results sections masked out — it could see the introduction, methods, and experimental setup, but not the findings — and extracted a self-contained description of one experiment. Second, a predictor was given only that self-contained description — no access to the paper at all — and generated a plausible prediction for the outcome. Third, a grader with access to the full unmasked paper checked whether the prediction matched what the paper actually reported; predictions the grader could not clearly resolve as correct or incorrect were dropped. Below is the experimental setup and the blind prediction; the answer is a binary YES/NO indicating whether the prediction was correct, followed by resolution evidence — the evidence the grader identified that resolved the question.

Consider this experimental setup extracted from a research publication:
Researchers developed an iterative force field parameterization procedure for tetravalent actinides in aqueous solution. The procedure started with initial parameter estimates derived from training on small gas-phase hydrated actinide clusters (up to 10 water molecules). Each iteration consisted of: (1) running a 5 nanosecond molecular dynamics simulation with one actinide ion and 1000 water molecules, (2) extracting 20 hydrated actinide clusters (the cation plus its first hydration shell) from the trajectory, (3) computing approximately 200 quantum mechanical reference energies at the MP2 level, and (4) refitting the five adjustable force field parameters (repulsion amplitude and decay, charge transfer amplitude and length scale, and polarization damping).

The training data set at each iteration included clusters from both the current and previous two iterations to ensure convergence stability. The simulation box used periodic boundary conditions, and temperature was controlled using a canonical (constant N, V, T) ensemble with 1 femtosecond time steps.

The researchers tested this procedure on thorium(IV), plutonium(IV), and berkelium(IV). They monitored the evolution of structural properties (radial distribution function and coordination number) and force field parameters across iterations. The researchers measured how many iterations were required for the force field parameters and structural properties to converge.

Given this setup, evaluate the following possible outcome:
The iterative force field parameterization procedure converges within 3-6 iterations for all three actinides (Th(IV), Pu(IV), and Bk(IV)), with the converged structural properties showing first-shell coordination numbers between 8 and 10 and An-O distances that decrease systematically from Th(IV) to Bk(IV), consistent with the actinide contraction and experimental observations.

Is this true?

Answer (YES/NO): YES